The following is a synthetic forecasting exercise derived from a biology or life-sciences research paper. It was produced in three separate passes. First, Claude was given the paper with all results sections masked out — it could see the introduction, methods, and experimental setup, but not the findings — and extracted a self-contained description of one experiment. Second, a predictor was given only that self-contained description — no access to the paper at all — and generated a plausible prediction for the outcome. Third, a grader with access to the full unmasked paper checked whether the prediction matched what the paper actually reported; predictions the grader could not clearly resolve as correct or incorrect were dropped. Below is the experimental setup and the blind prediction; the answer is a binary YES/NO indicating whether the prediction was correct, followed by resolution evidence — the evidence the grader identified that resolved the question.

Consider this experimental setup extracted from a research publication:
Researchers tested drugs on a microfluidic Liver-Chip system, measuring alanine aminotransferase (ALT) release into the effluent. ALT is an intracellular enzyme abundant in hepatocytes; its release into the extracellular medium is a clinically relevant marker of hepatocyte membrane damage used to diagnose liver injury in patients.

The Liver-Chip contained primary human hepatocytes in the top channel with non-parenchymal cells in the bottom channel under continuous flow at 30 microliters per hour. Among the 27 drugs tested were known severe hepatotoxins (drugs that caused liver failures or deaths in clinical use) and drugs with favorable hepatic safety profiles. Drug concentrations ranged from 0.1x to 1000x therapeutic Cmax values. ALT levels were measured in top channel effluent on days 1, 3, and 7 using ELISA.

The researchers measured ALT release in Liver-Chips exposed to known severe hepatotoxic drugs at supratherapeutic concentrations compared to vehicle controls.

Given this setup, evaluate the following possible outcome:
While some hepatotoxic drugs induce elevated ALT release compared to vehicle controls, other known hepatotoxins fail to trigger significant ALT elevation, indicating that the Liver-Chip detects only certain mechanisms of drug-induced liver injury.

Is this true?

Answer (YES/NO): YES